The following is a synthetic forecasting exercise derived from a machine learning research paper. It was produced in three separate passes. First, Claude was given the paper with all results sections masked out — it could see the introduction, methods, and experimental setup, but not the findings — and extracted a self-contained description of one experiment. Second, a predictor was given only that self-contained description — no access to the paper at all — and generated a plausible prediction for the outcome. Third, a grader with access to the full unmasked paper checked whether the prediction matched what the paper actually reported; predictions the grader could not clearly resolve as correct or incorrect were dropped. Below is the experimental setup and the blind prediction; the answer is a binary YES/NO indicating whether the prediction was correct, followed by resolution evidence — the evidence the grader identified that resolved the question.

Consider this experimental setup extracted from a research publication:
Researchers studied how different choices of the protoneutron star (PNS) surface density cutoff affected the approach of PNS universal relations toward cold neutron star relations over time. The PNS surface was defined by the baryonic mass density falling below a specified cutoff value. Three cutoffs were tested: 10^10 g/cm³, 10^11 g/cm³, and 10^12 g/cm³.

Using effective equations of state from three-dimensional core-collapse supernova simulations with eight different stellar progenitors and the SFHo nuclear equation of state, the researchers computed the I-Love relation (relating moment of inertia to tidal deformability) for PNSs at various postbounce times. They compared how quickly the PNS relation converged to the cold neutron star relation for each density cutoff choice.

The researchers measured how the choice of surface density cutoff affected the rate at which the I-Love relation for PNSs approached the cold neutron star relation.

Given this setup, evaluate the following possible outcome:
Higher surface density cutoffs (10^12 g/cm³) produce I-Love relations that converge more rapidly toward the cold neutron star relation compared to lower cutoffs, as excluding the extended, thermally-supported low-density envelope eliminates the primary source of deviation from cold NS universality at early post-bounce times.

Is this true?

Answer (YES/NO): YES